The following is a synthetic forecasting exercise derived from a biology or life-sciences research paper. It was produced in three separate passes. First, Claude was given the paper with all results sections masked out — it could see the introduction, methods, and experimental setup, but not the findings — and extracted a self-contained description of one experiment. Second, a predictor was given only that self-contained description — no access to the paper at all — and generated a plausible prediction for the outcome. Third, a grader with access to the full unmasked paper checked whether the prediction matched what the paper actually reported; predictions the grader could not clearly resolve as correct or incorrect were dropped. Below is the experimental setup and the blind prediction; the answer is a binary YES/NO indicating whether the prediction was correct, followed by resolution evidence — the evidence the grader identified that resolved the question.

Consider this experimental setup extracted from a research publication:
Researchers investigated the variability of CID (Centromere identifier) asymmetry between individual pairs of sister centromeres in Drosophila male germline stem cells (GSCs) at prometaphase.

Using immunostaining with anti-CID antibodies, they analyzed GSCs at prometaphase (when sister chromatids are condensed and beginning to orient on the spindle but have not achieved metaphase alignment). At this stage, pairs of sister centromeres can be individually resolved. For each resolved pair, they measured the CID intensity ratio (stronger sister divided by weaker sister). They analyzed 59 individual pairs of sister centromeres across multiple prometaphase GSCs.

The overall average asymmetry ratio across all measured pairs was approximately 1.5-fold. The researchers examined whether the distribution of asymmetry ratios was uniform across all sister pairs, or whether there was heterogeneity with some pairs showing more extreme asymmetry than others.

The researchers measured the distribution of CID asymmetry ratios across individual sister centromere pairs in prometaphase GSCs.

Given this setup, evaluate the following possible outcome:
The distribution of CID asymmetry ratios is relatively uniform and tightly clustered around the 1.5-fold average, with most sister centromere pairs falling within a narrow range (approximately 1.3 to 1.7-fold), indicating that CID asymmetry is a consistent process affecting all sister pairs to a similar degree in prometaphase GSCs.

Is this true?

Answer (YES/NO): NO